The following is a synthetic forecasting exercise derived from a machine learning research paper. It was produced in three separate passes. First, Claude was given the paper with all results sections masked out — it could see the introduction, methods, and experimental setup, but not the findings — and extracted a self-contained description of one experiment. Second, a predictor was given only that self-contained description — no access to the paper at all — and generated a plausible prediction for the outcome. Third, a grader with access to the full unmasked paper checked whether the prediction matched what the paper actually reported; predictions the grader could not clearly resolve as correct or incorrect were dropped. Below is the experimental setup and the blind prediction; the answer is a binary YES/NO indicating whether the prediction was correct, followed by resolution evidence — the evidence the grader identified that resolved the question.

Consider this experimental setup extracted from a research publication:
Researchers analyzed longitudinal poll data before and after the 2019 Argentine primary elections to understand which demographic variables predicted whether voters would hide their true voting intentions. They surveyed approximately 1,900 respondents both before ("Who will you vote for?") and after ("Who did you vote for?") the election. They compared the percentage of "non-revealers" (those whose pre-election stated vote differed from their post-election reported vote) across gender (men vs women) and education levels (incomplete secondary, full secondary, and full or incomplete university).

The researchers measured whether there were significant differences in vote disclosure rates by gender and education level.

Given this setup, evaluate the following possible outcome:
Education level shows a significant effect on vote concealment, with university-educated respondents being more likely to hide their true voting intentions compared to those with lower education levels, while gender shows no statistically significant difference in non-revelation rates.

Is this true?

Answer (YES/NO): NO